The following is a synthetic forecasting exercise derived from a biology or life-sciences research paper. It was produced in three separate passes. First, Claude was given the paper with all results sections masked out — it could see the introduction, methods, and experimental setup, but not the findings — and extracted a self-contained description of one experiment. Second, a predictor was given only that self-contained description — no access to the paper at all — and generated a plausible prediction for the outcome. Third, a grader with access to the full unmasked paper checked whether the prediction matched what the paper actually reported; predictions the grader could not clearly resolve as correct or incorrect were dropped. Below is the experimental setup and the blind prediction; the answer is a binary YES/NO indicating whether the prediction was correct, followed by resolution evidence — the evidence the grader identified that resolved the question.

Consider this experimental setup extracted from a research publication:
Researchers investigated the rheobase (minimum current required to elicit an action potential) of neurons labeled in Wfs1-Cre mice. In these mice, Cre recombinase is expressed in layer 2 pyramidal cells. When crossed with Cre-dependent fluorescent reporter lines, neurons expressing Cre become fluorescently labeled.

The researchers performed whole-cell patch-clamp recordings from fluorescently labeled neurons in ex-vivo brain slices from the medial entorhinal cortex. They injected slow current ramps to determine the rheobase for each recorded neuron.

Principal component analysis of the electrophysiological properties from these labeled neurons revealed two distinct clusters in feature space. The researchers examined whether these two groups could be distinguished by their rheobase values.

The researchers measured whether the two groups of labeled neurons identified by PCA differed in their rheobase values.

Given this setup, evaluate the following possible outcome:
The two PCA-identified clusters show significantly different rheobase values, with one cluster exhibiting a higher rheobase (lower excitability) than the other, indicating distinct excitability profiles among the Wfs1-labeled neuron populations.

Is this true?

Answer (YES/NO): YES